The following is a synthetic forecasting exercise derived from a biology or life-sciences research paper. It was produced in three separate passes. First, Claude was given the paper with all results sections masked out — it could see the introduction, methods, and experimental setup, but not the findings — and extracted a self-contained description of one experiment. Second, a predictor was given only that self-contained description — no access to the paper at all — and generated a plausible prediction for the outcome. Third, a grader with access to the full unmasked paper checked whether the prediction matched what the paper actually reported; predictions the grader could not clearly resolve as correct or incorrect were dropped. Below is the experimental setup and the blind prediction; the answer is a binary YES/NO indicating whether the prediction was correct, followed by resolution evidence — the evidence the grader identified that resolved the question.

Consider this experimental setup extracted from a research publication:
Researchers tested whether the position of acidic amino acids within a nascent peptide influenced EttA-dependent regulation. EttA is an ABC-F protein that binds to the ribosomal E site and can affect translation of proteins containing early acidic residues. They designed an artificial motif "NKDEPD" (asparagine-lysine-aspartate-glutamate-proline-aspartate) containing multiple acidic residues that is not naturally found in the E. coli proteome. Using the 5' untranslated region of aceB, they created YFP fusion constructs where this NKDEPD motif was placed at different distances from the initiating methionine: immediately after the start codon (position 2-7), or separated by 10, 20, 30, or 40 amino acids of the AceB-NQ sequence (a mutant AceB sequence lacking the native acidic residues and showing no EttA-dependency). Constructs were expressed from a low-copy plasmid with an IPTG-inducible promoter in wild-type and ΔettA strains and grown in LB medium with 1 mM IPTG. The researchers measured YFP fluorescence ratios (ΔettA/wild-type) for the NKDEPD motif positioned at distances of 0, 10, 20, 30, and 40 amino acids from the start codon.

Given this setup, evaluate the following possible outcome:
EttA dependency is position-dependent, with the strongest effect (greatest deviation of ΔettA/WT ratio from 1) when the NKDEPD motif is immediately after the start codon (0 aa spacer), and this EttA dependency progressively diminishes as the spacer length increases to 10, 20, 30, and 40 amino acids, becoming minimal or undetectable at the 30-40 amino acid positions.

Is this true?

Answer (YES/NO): NO